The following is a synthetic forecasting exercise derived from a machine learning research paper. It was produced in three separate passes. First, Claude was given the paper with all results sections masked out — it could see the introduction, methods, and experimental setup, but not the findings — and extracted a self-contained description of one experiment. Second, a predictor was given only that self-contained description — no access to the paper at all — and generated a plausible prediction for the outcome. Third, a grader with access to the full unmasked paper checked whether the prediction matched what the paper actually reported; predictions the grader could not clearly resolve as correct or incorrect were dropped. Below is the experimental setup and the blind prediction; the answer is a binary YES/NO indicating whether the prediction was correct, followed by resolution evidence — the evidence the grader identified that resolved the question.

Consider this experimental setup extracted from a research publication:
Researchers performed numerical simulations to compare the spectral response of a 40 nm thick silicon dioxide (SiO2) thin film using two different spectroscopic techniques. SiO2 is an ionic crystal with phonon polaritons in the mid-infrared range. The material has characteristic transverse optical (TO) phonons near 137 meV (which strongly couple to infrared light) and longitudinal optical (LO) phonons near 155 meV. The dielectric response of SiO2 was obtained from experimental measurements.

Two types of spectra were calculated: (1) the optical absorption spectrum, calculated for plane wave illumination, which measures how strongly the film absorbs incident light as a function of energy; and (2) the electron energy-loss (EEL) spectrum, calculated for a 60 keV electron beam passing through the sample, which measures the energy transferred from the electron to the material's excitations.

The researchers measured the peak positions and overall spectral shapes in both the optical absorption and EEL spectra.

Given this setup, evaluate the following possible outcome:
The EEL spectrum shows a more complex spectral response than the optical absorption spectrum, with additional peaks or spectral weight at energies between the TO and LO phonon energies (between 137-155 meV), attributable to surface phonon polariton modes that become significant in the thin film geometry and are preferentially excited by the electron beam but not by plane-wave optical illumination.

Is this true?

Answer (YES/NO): YES